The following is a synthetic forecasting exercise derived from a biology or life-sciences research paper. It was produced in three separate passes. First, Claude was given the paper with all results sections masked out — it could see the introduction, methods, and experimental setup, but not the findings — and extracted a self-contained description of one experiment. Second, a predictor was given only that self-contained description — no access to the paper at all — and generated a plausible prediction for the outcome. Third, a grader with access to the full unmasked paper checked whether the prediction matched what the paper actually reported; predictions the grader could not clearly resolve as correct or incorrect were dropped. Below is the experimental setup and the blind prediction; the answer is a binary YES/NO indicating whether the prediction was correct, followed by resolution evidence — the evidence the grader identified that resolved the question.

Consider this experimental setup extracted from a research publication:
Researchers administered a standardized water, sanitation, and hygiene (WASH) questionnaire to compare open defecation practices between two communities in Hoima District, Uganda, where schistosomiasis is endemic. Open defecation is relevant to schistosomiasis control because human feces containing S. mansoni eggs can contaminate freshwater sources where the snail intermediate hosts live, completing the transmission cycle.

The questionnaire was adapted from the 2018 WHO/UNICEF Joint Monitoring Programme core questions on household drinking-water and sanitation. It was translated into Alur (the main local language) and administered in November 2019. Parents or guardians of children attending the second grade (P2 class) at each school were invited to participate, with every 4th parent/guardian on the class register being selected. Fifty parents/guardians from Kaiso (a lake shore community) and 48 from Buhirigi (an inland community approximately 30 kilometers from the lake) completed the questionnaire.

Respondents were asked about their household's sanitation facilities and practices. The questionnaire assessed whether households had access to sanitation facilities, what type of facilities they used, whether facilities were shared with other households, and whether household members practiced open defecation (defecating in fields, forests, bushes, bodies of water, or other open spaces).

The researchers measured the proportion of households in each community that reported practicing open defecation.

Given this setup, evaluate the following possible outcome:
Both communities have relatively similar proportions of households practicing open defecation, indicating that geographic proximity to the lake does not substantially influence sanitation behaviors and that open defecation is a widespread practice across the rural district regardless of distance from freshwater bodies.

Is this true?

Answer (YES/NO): NO